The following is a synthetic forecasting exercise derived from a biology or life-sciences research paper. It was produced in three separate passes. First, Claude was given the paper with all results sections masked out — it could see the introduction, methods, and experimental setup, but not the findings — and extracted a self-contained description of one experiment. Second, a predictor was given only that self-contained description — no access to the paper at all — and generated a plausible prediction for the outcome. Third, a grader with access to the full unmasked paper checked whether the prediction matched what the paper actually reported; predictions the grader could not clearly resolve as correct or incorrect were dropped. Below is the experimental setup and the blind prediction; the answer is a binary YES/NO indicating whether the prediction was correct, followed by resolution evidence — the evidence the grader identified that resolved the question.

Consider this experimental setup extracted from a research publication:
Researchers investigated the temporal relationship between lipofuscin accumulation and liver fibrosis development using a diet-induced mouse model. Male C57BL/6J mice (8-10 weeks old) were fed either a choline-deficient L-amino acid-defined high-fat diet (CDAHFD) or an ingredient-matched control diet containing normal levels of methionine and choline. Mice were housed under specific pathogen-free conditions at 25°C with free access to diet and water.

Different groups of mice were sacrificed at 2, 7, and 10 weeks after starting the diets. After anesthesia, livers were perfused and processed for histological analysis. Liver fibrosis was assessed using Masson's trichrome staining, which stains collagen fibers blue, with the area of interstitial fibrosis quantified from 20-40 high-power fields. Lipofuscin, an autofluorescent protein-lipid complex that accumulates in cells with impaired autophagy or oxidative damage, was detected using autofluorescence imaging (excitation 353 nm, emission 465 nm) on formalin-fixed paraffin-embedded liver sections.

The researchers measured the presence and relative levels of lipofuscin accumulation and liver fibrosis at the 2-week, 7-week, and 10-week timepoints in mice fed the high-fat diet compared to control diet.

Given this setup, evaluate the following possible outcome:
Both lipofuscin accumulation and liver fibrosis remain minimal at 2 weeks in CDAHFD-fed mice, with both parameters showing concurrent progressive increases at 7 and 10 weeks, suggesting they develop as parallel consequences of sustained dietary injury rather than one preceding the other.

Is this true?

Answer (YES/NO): NO